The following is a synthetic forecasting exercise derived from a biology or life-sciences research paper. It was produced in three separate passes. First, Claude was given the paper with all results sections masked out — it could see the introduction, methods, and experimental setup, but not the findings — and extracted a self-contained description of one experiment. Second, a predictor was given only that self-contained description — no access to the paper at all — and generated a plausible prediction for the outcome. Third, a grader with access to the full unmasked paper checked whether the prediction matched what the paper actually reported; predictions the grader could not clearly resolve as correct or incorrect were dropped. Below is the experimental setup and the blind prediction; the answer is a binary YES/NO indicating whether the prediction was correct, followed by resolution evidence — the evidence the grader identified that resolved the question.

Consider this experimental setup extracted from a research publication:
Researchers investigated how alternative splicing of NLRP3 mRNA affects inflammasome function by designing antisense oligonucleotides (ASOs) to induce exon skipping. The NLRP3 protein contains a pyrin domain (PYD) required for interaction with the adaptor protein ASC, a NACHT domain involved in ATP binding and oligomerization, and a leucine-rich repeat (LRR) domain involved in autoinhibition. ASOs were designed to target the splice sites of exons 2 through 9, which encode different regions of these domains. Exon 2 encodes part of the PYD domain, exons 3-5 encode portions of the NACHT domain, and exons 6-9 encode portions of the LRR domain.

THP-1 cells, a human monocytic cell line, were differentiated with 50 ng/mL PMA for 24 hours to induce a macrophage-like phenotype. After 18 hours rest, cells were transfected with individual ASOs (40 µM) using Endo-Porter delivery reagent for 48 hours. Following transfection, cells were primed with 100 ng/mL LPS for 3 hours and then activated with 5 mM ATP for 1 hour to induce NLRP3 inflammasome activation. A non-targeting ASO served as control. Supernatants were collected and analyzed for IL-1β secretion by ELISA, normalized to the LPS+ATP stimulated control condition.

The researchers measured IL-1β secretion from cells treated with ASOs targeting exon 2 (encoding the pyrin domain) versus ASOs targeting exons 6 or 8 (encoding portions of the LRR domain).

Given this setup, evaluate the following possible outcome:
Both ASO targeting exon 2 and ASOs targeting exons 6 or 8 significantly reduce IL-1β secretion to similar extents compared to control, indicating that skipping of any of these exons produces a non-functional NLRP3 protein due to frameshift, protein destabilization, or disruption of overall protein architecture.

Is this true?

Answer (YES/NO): YES